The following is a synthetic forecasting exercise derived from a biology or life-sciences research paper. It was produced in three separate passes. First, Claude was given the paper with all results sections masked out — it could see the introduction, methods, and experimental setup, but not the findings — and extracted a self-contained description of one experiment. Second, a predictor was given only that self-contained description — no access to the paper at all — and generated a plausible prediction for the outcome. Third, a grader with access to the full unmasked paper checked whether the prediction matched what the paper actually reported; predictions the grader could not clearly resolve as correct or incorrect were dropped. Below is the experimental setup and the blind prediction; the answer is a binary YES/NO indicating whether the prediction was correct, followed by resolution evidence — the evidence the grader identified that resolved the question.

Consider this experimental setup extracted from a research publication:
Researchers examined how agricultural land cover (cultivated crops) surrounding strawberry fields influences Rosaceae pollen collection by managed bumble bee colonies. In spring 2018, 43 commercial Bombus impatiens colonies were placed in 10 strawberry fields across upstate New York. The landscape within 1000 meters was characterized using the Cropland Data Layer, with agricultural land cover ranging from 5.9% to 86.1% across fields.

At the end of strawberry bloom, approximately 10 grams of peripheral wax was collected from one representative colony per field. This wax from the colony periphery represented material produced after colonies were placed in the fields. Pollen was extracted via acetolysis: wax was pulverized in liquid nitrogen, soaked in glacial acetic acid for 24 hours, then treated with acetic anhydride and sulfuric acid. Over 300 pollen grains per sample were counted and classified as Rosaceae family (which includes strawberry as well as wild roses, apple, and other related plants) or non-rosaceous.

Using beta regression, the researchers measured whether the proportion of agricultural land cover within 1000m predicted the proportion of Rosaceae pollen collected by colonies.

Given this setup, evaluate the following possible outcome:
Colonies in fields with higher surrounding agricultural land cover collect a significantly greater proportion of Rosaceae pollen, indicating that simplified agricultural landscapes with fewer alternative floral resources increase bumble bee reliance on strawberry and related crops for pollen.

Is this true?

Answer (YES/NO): NO